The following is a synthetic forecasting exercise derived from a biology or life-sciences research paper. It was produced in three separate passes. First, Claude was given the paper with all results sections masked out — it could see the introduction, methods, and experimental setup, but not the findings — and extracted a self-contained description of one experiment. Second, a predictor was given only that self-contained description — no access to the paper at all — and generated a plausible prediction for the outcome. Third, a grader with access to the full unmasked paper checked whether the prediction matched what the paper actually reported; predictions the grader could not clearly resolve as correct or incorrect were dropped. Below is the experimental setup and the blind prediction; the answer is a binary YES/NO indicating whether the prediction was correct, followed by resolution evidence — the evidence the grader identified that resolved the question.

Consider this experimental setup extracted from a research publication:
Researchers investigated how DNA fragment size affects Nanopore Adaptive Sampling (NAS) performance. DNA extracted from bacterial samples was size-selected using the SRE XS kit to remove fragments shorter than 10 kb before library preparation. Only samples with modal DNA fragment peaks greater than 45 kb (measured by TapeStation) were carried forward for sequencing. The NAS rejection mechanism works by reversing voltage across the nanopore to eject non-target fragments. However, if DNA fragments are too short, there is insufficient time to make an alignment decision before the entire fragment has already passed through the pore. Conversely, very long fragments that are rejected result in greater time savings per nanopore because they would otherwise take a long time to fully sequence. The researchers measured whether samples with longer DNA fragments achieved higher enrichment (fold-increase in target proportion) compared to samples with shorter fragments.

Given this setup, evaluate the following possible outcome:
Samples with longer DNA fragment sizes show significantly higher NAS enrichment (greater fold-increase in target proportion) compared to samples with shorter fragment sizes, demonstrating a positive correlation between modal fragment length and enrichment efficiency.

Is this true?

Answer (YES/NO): NO